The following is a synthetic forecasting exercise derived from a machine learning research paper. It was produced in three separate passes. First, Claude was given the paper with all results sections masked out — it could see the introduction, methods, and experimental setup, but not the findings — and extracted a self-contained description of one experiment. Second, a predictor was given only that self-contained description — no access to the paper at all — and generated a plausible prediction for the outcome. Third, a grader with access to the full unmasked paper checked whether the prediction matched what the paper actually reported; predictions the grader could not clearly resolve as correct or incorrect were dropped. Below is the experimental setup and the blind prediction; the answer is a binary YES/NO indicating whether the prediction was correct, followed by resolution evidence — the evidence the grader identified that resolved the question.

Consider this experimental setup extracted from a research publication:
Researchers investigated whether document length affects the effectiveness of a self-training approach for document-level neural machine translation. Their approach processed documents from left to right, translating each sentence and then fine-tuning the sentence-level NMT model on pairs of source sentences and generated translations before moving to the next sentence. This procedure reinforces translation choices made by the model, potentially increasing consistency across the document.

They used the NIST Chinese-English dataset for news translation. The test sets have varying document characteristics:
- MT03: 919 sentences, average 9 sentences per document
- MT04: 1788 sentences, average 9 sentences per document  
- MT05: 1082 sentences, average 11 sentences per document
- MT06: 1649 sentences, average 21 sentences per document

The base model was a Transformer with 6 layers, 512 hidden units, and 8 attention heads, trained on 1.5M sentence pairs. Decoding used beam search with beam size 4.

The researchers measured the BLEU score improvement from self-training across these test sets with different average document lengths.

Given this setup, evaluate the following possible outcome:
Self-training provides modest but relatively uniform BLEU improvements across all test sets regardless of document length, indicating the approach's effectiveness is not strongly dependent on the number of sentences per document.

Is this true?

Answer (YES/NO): NO